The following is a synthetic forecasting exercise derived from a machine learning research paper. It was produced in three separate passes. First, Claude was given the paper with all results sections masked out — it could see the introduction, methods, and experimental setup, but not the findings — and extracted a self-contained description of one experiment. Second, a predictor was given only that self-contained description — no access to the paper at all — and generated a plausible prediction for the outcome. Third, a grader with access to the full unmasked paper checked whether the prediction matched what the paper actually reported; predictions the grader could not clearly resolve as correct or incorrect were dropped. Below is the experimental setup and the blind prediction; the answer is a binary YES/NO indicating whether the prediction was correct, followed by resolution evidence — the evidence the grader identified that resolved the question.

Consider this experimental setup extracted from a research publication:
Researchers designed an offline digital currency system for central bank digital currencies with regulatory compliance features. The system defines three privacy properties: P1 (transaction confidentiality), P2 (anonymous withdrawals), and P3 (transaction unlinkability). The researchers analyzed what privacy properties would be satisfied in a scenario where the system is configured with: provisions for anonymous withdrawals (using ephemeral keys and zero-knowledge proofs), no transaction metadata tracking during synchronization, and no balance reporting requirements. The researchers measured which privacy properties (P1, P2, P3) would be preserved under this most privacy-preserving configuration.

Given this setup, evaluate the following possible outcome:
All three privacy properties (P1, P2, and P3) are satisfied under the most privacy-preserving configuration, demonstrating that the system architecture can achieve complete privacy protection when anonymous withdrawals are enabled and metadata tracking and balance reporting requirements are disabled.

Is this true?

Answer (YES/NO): YES